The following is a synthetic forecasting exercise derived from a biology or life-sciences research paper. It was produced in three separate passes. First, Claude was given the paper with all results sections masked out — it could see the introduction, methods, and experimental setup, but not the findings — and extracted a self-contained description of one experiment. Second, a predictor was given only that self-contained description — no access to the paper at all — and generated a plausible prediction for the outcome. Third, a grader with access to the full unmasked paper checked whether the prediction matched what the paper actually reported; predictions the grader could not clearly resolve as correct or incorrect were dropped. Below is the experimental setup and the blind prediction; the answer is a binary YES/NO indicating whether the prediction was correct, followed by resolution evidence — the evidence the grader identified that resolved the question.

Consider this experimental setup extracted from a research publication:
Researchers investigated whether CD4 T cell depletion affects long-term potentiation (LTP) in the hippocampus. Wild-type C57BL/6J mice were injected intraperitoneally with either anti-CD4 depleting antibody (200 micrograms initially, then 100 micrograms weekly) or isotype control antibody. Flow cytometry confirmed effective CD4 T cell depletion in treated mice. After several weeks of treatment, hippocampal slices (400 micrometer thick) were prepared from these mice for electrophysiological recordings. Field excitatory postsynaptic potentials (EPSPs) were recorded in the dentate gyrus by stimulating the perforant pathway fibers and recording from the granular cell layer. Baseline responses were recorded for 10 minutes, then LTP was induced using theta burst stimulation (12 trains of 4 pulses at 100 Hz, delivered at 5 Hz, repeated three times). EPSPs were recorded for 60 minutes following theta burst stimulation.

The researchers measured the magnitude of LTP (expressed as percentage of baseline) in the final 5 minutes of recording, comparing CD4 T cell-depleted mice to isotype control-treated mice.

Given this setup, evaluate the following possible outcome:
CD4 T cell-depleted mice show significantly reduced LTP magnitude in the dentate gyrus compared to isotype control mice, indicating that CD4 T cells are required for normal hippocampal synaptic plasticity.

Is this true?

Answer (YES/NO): YES